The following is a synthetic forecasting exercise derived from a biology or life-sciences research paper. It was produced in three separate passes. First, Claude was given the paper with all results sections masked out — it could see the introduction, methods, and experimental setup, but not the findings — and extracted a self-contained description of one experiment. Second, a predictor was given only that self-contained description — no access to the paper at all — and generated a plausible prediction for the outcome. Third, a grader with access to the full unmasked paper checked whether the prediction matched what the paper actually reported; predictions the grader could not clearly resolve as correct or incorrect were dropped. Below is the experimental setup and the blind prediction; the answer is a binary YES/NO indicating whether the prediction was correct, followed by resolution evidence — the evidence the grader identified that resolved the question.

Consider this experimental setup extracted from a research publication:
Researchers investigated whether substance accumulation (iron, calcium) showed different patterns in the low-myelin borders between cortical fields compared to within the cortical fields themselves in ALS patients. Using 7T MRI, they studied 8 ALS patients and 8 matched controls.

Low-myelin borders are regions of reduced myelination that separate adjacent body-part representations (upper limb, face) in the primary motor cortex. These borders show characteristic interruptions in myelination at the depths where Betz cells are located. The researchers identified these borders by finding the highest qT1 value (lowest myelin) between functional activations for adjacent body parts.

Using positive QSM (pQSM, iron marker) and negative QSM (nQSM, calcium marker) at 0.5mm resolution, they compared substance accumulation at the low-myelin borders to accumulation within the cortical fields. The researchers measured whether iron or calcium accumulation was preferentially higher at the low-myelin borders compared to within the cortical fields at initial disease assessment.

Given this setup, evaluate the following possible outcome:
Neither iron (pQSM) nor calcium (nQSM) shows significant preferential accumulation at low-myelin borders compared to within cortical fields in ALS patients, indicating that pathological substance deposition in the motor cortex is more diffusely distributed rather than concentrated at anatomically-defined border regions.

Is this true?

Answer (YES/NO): NO